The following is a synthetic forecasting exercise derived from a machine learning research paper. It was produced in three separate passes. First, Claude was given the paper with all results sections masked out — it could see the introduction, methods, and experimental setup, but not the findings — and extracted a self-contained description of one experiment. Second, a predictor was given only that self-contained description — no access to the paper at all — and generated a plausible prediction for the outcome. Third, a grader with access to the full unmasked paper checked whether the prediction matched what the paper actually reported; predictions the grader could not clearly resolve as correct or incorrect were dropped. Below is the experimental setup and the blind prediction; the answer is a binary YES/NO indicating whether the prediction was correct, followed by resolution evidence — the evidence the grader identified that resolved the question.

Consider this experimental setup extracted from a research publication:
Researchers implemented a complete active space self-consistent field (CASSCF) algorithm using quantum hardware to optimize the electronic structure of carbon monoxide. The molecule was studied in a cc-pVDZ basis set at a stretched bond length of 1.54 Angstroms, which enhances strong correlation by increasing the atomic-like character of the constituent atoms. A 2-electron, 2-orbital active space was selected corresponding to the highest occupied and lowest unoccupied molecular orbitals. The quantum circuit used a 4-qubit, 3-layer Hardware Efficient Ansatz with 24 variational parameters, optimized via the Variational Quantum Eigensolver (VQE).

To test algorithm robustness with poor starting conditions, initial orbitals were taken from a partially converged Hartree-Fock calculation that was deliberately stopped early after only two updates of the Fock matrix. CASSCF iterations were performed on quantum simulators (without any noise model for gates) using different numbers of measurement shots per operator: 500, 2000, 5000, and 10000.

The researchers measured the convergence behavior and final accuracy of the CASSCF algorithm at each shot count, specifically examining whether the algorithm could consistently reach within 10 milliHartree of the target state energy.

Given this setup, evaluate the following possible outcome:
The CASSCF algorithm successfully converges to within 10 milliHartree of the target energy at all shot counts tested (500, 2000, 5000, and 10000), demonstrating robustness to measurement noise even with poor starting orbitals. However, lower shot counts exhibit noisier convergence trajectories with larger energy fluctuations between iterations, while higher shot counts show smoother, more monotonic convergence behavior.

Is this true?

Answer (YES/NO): NO